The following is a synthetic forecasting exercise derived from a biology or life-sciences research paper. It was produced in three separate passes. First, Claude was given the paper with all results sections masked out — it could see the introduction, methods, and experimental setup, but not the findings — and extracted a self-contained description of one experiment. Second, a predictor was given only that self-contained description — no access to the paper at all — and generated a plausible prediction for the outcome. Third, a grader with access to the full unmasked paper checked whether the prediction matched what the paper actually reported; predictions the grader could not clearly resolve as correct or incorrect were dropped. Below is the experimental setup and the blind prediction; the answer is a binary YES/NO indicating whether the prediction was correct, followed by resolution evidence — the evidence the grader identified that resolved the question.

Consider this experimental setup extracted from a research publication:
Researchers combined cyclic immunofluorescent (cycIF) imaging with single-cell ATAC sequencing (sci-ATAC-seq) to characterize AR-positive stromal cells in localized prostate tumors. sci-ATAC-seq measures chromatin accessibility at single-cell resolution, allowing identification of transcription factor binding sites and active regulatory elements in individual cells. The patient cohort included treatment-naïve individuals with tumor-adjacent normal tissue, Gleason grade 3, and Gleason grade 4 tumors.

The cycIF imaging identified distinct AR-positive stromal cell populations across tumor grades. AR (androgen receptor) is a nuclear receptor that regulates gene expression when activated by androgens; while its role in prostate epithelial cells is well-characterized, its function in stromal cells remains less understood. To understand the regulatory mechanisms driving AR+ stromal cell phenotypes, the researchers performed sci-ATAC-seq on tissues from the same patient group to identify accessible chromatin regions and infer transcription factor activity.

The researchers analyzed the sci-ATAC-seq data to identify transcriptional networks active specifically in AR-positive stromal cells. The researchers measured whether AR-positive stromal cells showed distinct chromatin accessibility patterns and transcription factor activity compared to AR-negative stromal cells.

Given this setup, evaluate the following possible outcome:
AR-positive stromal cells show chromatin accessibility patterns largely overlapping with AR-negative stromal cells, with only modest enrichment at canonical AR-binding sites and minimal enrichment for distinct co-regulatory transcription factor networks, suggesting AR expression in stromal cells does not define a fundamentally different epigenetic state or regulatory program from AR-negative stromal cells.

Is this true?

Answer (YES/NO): NO